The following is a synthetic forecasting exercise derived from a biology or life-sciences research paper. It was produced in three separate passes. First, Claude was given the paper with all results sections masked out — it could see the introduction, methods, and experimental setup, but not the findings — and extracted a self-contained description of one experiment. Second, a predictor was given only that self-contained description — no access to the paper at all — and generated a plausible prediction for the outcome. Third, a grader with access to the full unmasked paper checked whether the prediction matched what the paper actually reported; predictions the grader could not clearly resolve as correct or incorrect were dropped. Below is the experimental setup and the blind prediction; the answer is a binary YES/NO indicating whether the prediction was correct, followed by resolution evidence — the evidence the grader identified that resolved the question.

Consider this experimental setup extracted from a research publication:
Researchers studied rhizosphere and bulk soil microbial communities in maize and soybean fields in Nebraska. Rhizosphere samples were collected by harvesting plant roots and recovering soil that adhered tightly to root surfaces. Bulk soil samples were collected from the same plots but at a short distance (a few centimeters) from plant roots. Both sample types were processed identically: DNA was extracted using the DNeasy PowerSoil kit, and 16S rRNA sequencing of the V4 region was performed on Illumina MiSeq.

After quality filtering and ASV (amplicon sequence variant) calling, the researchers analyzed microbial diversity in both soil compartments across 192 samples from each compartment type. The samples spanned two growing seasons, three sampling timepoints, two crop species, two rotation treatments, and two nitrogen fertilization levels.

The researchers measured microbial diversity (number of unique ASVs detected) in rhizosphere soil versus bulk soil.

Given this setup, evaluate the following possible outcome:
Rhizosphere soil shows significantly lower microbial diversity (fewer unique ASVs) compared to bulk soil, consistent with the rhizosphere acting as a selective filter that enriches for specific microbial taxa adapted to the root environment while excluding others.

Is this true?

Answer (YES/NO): NO